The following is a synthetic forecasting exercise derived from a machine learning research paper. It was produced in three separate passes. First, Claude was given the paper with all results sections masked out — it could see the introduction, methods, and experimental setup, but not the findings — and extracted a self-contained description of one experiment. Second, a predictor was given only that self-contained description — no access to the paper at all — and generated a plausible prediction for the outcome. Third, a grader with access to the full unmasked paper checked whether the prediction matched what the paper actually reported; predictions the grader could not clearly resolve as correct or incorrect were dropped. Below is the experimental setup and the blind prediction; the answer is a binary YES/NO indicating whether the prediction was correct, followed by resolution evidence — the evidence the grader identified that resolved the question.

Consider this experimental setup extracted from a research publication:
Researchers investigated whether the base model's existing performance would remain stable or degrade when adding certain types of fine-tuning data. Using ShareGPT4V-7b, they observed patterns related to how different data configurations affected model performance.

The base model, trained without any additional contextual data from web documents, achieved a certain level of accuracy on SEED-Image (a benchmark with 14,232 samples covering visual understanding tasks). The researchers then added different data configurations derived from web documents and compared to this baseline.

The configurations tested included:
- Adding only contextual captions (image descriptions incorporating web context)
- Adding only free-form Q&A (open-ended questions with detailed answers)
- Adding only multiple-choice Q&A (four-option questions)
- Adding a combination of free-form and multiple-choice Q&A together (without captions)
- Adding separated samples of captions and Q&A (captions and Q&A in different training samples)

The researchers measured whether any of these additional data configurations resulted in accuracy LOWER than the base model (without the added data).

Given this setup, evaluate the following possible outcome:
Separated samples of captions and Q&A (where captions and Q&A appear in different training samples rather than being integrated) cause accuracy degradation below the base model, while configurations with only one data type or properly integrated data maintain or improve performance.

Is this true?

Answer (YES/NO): NO